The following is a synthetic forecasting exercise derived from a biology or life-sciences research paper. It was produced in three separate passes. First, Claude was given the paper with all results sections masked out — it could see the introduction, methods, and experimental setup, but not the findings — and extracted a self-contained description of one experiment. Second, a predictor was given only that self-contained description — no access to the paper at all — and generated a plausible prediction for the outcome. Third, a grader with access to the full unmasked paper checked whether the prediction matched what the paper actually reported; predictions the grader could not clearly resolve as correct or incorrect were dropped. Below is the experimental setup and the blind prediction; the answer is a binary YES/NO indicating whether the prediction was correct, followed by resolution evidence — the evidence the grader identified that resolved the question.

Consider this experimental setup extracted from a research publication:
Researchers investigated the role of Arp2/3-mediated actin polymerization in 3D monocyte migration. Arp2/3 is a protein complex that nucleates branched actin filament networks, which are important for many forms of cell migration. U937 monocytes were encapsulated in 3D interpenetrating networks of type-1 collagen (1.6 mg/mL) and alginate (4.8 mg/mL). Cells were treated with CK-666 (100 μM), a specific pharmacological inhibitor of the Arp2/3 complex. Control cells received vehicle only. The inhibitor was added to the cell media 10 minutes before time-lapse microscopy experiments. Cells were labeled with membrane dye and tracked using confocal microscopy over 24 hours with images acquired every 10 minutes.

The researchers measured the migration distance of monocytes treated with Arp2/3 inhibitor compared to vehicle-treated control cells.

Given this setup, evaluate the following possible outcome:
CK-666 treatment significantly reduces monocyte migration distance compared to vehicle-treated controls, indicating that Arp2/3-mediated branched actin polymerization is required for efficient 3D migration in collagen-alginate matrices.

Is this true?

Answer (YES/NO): YES